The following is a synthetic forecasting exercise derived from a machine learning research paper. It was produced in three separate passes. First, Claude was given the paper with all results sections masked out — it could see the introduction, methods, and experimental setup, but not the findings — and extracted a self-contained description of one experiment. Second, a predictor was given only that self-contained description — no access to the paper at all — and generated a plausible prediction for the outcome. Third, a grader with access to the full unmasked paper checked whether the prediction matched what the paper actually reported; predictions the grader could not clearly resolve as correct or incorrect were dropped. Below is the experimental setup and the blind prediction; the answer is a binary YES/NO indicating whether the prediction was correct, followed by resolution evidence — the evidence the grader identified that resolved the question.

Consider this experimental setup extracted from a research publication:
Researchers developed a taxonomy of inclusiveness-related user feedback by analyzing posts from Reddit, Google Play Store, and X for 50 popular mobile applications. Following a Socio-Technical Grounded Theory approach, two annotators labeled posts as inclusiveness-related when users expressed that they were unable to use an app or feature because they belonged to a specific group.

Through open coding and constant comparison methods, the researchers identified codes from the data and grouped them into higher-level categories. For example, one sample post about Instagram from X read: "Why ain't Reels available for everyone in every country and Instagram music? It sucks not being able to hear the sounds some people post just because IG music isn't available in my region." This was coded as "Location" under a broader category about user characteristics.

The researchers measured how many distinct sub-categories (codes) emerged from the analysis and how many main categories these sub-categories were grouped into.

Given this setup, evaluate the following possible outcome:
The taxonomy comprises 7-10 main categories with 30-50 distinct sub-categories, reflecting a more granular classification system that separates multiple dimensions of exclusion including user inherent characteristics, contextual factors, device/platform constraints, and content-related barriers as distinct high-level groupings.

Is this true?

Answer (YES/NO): NO